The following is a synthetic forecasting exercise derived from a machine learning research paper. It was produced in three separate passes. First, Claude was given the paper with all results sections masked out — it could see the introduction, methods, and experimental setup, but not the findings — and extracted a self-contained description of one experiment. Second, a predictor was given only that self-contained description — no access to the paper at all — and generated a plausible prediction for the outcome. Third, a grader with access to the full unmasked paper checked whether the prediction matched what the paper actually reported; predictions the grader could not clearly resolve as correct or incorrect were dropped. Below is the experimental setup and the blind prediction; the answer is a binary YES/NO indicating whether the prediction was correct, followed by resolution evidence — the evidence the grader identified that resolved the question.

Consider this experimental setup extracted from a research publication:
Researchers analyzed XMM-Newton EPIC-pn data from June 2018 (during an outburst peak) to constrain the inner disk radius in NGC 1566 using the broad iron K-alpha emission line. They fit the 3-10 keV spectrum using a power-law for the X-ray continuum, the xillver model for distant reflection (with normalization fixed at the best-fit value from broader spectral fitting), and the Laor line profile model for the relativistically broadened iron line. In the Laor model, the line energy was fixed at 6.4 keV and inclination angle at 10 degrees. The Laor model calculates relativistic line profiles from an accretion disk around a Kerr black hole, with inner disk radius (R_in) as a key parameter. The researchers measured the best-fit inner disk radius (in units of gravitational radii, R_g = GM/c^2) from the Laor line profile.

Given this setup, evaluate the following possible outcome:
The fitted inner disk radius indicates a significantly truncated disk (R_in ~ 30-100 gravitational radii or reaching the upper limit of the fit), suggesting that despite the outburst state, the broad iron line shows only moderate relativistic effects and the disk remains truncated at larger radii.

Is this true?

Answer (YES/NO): NO